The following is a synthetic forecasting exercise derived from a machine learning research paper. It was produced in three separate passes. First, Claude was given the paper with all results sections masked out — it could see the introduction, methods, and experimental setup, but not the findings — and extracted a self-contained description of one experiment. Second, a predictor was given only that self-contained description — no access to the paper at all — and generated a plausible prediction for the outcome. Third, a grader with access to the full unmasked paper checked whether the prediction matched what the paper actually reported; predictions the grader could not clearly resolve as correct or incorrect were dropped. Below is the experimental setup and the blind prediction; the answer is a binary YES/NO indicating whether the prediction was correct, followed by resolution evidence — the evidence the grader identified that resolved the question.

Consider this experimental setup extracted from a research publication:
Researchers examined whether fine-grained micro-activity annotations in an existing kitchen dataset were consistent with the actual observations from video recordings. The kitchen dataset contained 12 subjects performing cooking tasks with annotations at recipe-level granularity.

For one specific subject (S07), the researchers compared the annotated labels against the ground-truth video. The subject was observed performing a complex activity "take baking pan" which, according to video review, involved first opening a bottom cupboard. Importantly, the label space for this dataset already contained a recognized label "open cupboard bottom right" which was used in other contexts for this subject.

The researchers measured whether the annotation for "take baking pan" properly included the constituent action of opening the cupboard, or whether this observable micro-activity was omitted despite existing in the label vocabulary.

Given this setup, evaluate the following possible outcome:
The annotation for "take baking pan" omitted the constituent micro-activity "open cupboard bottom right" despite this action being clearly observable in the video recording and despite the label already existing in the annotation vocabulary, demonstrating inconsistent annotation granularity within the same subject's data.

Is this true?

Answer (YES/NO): YES